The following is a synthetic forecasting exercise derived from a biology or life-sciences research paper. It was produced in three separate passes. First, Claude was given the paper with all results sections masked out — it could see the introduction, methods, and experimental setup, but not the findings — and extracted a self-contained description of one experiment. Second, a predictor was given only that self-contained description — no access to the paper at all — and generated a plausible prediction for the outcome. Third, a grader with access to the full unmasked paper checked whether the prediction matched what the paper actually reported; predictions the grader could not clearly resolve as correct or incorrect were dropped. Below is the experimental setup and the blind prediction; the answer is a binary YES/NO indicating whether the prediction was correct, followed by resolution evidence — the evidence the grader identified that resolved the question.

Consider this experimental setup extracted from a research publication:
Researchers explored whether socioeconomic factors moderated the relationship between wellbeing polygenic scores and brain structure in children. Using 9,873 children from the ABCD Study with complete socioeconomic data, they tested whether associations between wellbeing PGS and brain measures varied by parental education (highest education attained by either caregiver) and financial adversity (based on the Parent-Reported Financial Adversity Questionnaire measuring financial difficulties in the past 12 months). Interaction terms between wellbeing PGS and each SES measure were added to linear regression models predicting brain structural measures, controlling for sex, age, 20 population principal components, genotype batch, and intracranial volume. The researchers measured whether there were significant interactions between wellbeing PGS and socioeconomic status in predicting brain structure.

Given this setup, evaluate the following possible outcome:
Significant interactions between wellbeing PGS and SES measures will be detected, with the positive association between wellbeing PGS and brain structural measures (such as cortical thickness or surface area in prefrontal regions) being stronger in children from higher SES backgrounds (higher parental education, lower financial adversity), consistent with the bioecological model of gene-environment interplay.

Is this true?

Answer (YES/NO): NO